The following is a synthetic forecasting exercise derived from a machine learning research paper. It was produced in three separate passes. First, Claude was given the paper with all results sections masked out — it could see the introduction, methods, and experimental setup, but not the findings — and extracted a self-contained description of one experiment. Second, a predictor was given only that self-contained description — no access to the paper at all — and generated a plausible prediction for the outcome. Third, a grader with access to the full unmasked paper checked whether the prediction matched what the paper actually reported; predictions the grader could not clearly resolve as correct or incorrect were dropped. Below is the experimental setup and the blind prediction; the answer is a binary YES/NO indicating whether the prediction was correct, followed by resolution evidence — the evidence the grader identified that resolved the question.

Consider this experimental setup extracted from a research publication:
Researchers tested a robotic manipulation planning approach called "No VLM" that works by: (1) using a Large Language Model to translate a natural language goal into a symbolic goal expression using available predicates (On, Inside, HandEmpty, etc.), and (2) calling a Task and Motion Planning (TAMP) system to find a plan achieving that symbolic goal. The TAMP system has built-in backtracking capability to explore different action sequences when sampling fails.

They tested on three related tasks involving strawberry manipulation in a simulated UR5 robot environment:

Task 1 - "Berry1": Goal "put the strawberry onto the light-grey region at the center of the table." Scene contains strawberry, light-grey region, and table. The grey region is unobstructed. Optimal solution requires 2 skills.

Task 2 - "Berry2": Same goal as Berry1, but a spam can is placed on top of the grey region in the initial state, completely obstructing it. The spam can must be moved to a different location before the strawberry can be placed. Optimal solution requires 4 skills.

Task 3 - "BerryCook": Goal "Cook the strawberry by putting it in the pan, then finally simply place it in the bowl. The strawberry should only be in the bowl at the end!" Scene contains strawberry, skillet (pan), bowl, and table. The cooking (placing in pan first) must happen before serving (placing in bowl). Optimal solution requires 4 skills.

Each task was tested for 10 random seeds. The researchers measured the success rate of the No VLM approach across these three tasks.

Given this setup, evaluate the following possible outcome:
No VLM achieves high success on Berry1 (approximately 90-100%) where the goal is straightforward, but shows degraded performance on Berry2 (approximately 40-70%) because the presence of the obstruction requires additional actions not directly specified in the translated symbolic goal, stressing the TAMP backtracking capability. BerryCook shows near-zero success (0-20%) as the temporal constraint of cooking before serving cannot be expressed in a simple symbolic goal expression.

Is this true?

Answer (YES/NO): NO